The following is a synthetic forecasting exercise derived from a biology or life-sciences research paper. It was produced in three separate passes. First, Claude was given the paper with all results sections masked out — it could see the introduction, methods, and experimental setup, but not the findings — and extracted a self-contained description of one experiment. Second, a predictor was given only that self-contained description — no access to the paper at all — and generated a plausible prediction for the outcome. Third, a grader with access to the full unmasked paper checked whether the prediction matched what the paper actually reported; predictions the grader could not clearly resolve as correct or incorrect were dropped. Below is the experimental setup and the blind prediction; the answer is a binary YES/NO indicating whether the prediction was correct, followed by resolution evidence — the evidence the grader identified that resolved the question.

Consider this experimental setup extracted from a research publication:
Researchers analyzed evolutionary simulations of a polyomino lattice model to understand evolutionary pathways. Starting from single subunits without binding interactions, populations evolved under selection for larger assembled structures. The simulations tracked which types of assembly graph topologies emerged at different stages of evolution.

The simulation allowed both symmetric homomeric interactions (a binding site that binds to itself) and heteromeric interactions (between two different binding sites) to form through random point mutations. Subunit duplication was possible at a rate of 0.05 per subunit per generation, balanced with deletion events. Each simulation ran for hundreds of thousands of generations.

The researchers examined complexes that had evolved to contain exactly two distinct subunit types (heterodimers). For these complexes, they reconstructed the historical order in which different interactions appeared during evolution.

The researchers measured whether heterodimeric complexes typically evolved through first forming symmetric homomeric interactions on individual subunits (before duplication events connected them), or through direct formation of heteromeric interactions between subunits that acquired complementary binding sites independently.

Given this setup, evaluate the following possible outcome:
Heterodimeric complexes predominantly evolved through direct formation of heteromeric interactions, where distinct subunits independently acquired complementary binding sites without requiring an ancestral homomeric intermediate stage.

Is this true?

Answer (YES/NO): NO